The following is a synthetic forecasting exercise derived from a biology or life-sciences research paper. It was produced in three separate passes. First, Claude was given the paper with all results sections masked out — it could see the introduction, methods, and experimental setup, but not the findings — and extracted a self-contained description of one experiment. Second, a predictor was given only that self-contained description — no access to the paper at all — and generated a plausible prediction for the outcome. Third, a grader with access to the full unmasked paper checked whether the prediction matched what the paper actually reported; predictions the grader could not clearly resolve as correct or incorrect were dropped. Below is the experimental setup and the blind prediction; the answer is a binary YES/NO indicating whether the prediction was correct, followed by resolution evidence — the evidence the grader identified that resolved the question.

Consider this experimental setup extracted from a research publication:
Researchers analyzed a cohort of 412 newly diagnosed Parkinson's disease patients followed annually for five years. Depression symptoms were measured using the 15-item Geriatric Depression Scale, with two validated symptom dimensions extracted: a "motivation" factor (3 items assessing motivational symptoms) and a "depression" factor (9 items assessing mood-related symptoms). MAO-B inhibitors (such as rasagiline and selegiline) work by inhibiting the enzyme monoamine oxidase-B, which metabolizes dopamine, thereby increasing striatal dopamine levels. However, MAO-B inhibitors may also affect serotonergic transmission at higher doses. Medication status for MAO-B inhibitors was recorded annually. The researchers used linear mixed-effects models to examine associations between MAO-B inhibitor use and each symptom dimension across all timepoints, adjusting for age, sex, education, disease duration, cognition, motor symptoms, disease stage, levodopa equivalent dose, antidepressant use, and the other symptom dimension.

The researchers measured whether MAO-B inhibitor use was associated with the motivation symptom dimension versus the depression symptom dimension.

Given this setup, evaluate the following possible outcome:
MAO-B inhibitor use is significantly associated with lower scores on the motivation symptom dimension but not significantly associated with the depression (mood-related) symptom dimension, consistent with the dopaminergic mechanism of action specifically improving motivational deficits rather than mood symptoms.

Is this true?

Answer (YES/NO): NO